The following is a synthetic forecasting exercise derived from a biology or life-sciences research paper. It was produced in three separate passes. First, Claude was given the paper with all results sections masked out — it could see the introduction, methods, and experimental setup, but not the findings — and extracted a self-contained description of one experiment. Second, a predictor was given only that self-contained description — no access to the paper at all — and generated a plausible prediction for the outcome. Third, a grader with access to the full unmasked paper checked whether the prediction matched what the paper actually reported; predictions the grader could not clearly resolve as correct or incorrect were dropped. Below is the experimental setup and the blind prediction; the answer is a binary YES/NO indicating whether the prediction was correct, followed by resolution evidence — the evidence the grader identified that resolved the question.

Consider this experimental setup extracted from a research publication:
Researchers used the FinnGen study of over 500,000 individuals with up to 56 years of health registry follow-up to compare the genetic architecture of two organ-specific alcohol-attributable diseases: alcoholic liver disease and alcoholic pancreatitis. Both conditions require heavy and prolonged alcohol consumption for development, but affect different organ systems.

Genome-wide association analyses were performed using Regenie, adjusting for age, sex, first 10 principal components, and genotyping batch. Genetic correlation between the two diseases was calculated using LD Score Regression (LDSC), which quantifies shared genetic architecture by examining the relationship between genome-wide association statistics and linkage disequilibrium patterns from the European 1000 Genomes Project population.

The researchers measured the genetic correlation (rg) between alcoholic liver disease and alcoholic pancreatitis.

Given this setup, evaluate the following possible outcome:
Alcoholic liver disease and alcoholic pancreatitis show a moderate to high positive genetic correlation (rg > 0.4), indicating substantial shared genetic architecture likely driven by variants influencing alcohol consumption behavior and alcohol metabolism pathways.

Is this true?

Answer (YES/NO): YES